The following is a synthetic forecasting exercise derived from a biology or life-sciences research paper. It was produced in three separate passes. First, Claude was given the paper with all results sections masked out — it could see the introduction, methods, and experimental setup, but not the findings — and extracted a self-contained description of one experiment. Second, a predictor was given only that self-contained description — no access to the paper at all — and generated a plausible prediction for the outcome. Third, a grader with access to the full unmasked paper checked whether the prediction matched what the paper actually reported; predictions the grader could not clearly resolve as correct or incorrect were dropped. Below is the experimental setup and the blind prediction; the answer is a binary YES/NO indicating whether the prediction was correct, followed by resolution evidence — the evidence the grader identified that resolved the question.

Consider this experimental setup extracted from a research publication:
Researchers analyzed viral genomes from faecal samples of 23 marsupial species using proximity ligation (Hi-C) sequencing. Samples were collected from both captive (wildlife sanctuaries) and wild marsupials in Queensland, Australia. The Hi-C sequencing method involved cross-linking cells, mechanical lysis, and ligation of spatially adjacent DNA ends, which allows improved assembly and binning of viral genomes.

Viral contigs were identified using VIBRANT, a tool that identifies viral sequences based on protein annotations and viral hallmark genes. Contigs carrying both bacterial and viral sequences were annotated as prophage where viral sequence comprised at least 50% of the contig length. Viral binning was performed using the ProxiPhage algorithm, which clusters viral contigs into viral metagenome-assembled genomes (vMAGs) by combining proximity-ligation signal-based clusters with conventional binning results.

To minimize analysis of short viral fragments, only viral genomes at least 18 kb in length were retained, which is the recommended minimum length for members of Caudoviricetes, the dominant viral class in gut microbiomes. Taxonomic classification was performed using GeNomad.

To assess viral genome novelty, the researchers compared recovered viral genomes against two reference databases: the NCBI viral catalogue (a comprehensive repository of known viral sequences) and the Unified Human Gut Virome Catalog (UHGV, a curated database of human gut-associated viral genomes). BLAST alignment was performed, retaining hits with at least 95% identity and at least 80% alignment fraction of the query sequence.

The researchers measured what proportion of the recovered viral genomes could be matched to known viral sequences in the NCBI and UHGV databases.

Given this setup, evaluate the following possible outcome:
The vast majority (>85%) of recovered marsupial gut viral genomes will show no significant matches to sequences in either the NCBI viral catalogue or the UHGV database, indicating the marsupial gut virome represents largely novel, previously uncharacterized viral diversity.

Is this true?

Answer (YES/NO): YES